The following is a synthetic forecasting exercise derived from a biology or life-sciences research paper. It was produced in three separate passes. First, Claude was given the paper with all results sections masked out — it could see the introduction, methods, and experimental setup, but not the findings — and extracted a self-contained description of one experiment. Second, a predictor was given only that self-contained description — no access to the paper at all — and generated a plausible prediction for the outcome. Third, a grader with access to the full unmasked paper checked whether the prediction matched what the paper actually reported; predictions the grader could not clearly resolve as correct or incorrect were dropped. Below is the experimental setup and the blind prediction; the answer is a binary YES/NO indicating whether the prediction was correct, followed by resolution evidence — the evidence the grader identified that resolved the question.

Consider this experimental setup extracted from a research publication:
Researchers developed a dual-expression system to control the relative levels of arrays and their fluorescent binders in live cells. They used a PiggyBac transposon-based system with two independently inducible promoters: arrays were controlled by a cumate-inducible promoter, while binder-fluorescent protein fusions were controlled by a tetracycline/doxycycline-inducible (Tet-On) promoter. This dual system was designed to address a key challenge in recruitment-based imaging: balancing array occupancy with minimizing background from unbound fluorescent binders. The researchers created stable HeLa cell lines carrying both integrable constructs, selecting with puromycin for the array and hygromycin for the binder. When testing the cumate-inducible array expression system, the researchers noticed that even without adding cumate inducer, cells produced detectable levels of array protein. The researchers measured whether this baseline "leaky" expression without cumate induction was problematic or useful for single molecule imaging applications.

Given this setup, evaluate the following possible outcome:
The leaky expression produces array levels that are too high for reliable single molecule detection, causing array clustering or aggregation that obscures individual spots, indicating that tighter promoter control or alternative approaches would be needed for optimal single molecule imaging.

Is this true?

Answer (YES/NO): NO